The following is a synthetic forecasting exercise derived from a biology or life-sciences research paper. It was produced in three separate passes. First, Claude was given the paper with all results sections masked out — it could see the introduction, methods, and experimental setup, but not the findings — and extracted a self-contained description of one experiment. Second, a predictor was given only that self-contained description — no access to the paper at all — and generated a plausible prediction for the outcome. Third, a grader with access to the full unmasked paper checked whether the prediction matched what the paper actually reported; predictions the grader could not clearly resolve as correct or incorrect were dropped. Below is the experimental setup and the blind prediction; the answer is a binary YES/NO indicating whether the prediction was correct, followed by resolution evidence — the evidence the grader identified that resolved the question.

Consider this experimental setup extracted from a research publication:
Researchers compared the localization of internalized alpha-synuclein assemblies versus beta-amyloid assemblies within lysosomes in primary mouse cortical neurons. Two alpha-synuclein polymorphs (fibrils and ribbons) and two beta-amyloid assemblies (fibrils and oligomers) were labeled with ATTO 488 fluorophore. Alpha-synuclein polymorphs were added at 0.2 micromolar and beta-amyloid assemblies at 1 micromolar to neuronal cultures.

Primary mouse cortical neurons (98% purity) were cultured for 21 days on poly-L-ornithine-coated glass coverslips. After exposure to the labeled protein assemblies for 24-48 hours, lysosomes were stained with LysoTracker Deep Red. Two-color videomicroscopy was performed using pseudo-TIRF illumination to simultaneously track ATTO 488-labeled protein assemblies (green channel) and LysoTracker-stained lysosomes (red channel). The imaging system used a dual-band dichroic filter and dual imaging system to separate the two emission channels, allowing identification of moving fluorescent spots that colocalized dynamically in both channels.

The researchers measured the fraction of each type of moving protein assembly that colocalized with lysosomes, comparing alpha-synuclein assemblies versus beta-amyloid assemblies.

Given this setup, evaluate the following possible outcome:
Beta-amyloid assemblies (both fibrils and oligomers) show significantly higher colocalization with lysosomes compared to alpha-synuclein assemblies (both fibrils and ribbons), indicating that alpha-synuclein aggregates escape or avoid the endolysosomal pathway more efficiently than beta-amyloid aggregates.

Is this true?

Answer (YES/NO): YES